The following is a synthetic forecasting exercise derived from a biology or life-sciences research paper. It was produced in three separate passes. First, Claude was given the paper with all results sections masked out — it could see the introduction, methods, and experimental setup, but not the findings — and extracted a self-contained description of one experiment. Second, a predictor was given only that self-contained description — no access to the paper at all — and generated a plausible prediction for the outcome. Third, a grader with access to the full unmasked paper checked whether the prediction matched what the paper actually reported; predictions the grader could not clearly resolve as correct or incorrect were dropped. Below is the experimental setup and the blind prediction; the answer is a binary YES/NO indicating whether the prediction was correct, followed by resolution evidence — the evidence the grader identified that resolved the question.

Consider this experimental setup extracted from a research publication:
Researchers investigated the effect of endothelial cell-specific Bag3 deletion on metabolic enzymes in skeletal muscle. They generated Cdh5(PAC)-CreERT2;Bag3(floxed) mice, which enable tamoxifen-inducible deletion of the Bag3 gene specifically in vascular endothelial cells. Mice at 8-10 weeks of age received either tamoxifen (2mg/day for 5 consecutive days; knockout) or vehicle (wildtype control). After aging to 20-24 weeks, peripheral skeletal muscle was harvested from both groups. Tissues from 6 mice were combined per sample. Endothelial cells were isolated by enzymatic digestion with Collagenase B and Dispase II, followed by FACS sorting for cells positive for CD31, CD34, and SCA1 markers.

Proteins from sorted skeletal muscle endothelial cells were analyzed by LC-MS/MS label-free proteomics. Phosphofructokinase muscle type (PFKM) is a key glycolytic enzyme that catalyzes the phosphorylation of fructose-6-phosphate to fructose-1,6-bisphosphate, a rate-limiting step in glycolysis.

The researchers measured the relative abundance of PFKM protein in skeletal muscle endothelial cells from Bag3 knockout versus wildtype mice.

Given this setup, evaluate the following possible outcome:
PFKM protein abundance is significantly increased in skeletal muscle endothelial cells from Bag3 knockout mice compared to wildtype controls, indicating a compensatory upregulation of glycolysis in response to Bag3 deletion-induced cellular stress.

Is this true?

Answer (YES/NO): YES